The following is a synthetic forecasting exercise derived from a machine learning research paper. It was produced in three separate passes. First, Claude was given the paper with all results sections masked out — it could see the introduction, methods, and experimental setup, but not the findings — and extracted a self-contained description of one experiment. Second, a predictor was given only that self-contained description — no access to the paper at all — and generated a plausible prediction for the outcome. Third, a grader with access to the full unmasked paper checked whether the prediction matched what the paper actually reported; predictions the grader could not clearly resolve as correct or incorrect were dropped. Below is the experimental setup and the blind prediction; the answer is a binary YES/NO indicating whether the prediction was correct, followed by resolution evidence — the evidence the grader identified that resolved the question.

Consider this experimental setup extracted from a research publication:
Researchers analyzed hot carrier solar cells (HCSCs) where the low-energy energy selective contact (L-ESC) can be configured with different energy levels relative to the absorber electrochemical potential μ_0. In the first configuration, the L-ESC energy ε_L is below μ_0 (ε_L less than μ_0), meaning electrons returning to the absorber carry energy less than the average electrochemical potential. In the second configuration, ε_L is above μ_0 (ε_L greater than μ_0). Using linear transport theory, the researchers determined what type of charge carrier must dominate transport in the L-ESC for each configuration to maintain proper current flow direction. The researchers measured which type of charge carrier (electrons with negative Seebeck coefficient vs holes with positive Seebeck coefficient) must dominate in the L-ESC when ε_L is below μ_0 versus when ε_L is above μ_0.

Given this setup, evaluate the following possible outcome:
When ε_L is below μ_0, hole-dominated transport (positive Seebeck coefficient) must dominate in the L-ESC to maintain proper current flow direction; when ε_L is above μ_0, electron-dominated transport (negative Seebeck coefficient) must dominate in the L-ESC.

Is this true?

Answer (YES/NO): NO